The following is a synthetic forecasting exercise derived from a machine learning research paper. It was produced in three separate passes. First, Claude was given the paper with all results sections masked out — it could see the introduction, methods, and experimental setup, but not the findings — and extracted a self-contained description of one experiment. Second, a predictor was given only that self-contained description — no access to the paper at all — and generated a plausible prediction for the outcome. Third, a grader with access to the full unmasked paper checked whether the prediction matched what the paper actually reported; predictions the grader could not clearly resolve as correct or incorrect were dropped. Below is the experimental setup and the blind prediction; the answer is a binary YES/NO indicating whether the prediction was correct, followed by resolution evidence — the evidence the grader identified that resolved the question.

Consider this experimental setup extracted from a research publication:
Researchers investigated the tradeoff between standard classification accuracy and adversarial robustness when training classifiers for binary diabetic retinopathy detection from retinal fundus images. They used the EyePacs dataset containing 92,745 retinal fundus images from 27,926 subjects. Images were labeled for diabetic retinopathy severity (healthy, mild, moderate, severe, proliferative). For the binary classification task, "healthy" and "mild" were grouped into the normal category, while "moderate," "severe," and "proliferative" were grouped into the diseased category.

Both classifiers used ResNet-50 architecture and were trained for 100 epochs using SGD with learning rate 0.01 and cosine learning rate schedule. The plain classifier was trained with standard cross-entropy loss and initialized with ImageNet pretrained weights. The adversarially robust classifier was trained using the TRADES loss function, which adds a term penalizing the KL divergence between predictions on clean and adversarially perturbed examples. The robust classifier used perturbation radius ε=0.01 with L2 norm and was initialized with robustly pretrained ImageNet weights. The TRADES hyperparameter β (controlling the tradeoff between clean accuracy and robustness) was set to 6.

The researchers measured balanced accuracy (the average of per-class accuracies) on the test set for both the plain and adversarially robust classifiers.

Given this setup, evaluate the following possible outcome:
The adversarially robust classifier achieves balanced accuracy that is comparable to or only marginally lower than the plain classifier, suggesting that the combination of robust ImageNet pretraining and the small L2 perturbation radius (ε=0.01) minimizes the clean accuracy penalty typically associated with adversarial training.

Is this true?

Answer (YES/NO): NO